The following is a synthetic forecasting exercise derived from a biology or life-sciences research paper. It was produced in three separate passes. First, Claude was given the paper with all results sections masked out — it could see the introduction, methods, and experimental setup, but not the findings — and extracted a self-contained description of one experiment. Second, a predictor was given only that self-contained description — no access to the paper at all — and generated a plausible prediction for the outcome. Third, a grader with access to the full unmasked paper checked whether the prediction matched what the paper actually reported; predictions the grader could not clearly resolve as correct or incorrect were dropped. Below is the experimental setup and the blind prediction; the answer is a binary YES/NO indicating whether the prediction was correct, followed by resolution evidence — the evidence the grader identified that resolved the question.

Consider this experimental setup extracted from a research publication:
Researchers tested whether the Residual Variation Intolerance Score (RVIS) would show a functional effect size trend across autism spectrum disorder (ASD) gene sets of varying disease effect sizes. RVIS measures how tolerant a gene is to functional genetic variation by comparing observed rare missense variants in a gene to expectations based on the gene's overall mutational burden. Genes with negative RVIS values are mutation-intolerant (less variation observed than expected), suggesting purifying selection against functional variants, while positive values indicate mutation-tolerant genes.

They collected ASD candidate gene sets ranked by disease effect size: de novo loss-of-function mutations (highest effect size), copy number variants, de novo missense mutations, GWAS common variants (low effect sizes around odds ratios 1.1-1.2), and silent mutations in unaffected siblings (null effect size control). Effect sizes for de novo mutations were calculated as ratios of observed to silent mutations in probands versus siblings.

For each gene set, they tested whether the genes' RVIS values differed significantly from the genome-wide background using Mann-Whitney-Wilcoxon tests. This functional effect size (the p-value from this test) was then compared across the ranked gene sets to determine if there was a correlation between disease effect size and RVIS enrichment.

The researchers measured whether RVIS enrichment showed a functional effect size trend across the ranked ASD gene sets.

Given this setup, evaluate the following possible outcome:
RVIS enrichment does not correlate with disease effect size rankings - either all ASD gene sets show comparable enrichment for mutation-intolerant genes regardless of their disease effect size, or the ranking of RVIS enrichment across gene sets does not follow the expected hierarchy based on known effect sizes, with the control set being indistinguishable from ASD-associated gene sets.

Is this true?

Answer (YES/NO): NO